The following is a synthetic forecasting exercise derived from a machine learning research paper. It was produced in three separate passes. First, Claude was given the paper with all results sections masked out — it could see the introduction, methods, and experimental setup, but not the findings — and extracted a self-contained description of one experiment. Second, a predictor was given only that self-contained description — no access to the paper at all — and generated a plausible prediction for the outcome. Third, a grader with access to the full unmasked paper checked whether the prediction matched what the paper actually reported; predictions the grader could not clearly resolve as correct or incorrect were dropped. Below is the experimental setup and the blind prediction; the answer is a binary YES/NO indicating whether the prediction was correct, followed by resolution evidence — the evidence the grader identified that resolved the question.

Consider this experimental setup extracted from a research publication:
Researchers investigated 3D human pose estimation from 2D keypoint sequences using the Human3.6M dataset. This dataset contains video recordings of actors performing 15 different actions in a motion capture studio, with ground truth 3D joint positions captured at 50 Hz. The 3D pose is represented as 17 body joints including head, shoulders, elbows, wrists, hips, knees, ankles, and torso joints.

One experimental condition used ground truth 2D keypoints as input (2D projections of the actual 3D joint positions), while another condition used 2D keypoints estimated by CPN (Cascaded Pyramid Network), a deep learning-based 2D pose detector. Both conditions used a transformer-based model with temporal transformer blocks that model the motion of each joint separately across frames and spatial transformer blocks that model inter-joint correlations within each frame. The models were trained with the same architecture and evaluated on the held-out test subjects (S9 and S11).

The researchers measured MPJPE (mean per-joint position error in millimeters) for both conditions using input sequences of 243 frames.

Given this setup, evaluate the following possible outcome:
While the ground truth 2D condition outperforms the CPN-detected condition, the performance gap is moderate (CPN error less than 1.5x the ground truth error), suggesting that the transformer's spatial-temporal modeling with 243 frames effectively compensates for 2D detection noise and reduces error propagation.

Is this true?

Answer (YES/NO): NO